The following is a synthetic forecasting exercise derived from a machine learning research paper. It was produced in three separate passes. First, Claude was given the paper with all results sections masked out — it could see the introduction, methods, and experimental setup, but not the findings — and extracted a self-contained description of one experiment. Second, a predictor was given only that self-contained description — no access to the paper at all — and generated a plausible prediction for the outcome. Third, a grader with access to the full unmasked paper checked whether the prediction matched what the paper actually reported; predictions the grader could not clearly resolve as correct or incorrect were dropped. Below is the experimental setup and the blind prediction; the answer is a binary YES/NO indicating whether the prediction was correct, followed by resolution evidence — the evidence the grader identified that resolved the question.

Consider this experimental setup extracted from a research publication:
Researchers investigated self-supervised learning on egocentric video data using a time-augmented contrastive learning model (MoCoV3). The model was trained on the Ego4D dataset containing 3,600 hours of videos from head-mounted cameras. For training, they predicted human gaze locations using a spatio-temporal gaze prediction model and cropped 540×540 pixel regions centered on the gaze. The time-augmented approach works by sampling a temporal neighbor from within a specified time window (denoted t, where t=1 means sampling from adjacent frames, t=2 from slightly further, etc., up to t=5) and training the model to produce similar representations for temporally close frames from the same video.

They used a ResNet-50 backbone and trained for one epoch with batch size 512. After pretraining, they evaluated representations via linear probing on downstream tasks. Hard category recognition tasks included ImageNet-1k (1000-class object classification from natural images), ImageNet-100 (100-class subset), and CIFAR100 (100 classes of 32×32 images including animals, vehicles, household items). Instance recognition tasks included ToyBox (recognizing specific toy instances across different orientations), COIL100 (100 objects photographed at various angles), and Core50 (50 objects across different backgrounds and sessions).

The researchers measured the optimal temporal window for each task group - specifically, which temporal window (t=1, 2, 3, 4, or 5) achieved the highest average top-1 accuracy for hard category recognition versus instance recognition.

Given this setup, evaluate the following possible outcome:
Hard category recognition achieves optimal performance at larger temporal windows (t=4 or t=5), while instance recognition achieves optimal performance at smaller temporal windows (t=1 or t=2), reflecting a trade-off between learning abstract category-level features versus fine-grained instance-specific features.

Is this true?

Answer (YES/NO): NO